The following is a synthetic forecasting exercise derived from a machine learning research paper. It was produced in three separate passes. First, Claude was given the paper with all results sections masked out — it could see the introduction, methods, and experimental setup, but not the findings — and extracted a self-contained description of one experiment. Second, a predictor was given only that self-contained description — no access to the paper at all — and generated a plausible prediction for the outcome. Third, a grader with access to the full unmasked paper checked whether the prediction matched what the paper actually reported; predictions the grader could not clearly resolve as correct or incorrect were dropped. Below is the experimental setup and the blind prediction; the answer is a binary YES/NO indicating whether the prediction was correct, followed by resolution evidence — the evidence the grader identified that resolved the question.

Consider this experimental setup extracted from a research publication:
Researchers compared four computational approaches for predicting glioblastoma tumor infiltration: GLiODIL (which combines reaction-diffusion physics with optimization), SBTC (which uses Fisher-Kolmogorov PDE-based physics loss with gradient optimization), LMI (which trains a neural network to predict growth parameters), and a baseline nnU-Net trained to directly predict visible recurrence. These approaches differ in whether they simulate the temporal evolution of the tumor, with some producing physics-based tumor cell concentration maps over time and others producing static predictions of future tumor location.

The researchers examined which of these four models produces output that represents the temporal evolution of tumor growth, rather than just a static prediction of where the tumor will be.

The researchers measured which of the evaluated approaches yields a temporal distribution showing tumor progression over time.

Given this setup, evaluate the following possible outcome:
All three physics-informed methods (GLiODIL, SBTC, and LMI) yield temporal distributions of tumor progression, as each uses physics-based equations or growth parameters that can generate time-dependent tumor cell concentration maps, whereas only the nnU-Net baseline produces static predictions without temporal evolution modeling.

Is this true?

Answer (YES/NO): NO